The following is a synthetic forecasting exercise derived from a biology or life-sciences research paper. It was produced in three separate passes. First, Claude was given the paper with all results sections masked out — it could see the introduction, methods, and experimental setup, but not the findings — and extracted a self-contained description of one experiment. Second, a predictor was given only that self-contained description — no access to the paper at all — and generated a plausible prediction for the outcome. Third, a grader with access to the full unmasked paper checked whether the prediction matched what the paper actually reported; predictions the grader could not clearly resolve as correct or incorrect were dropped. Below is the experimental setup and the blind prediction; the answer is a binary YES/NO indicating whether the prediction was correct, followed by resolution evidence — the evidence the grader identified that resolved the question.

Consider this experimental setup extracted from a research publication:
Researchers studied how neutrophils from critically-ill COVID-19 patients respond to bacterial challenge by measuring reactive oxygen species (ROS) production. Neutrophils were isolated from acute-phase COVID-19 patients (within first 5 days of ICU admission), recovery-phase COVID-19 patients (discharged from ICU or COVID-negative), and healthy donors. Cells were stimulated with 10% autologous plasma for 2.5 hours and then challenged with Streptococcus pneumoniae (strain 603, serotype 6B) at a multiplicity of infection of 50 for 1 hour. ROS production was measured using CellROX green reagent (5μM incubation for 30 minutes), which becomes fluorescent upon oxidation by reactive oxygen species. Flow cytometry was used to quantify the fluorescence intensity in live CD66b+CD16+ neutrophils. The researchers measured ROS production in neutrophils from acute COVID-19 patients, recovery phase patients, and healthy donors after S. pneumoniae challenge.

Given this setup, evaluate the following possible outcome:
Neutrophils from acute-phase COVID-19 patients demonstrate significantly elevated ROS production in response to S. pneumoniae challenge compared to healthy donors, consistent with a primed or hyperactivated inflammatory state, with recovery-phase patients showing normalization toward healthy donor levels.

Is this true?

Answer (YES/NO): NO